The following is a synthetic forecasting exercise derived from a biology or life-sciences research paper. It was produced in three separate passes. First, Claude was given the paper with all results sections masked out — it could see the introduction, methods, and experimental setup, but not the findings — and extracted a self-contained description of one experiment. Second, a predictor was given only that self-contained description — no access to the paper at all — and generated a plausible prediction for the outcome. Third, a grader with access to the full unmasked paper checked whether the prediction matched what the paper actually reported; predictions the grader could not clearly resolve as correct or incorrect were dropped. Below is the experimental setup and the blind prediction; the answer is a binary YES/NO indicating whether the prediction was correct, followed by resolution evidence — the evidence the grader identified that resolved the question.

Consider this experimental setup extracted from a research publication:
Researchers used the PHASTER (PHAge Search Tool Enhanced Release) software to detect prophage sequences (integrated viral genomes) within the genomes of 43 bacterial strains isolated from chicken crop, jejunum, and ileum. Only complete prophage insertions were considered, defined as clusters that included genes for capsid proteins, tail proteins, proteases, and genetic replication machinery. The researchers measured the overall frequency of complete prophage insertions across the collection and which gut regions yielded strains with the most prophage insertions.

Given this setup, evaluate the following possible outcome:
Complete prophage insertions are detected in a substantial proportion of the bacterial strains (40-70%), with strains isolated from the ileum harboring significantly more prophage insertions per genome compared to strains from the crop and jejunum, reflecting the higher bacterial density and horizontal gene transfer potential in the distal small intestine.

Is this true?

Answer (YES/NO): NO